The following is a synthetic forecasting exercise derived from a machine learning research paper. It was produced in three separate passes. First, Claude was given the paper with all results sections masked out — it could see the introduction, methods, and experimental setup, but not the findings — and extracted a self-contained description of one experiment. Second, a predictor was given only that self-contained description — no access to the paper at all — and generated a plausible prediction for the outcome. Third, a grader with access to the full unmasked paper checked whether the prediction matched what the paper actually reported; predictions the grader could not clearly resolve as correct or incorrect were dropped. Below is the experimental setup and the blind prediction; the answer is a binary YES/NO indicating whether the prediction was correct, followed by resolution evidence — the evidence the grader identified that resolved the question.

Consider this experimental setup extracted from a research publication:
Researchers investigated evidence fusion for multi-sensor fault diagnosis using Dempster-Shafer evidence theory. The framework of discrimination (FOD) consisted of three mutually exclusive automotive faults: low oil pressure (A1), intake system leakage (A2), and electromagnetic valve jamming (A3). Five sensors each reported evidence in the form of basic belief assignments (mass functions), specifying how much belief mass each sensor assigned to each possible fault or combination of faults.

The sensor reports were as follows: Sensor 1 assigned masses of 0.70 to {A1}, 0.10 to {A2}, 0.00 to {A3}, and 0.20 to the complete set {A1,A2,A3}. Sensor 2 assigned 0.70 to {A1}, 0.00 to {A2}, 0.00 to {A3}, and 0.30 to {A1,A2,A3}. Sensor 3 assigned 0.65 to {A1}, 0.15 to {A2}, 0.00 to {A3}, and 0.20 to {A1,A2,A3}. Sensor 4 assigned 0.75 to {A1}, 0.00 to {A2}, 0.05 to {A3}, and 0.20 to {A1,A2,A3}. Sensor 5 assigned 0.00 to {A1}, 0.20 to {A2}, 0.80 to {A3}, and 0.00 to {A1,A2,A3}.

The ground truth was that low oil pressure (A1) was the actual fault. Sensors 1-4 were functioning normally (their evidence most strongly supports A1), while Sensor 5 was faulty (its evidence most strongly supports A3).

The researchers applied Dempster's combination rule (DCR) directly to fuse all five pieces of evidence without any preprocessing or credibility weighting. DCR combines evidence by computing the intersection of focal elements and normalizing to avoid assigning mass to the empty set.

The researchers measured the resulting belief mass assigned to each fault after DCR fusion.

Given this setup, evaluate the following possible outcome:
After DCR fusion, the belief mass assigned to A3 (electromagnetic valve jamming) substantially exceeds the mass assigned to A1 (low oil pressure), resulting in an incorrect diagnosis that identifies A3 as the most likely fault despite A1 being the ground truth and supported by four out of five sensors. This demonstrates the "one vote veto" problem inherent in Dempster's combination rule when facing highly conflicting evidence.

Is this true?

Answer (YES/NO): YES